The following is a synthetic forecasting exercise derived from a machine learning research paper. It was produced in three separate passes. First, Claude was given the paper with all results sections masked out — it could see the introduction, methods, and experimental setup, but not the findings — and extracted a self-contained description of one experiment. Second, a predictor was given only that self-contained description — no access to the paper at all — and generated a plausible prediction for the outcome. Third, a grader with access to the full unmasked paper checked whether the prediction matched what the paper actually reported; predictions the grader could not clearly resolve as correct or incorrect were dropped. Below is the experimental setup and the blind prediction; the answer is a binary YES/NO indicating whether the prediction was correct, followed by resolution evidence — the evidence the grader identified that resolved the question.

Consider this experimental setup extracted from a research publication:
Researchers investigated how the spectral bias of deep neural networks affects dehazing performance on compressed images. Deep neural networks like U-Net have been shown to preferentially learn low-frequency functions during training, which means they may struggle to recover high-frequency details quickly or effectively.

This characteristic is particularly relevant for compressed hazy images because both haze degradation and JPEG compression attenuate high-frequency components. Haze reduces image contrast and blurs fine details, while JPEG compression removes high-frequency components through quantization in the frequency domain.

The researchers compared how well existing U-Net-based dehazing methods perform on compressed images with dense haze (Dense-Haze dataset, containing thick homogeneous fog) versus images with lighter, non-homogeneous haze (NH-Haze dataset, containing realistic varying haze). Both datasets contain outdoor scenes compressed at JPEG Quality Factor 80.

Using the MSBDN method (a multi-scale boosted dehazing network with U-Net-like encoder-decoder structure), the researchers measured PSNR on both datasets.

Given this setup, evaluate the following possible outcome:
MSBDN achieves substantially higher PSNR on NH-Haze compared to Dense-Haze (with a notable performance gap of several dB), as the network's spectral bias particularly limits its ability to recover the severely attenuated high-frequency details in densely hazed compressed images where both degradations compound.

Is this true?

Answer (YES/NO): NO